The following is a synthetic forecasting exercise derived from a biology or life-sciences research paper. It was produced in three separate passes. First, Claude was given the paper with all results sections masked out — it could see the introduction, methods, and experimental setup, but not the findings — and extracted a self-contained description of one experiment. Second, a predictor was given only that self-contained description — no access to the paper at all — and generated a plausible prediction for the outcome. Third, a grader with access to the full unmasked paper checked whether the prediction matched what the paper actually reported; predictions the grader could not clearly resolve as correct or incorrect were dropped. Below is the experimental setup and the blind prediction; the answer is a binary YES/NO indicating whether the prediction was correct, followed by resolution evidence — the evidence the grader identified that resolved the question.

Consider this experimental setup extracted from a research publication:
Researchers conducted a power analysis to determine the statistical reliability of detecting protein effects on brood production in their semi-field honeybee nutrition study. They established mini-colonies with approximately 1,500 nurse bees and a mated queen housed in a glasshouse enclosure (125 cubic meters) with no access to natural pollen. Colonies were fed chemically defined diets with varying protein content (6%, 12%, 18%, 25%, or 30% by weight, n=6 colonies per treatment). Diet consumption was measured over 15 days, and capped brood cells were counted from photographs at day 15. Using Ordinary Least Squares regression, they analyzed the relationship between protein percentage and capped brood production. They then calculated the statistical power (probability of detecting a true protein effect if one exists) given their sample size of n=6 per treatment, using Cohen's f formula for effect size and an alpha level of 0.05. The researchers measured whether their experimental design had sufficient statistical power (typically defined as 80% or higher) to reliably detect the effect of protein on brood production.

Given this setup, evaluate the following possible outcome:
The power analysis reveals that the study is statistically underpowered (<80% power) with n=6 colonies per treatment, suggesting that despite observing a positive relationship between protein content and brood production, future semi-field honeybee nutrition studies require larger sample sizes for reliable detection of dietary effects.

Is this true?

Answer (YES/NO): NO